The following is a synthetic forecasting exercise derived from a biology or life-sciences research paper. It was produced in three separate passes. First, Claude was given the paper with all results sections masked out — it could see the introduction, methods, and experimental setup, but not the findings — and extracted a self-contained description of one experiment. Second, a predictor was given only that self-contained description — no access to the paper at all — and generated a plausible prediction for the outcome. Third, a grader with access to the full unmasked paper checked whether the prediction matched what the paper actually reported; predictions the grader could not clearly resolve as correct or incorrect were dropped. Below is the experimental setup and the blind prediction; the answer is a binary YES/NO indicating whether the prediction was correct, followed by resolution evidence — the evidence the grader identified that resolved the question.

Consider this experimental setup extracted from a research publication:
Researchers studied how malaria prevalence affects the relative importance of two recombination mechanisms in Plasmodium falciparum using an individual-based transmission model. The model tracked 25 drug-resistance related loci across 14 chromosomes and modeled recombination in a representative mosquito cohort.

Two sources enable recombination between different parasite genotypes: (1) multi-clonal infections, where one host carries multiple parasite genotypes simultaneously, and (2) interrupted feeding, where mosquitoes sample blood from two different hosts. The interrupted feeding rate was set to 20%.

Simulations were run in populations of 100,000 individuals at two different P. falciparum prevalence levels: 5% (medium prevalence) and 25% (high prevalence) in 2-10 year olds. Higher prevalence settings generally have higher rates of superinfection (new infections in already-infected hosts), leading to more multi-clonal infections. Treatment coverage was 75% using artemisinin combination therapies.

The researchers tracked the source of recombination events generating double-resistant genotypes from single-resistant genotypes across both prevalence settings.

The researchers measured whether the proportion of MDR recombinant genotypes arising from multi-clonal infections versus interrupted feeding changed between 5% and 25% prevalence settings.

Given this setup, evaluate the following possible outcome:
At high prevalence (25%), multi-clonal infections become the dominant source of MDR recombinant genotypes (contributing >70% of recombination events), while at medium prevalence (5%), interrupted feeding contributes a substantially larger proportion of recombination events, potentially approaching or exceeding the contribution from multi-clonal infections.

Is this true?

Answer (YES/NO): NO